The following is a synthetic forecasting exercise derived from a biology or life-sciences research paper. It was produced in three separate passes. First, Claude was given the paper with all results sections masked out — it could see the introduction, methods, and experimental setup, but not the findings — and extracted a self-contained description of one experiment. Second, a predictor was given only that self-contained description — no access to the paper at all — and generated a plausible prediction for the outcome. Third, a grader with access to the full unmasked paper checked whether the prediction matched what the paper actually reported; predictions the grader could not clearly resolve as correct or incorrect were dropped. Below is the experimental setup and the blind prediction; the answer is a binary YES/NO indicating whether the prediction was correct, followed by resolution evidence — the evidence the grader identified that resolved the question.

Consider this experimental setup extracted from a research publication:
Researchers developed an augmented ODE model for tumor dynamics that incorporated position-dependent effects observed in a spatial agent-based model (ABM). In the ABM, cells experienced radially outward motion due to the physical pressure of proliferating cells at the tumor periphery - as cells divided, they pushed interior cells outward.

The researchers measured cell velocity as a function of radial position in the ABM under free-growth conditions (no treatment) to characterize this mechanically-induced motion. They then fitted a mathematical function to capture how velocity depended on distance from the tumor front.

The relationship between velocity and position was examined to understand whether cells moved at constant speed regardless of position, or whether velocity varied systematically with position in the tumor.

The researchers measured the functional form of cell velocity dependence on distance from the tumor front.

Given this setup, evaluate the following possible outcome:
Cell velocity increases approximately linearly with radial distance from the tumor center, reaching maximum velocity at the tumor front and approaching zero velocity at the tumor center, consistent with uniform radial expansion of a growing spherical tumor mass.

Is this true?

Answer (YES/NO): NO